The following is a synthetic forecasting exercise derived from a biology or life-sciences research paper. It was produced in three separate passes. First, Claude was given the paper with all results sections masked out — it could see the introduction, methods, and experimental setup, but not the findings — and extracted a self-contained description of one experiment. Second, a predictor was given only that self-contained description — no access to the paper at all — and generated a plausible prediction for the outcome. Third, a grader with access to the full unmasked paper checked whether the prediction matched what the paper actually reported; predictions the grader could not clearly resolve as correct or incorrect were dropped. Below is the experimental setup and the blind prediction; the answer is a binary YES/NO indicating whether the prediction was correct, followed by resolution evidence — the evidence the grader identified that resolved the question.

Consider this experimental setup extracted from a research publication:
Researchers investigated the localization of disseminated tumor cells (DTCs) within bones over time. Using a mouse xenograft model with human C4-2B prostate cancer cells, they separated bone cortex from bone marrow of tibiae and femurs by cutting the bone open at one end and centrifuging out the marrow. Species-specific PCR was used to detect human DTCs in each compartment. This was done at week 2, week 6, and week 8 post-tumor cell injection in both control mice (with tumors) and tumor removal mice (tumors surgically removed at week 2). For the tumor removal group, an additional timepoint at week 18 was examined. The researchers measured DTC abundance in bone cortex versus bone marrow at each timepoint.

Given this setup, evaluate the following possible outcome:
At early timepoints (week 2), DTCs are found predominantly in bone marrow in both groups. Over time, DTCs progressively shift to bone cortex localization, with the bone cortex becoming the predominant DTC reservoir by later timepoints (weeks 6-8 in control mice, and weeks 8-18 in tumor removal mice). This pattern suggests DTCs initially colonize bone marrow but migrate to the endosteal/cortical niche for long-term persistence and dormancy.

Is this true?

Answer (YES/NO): NO